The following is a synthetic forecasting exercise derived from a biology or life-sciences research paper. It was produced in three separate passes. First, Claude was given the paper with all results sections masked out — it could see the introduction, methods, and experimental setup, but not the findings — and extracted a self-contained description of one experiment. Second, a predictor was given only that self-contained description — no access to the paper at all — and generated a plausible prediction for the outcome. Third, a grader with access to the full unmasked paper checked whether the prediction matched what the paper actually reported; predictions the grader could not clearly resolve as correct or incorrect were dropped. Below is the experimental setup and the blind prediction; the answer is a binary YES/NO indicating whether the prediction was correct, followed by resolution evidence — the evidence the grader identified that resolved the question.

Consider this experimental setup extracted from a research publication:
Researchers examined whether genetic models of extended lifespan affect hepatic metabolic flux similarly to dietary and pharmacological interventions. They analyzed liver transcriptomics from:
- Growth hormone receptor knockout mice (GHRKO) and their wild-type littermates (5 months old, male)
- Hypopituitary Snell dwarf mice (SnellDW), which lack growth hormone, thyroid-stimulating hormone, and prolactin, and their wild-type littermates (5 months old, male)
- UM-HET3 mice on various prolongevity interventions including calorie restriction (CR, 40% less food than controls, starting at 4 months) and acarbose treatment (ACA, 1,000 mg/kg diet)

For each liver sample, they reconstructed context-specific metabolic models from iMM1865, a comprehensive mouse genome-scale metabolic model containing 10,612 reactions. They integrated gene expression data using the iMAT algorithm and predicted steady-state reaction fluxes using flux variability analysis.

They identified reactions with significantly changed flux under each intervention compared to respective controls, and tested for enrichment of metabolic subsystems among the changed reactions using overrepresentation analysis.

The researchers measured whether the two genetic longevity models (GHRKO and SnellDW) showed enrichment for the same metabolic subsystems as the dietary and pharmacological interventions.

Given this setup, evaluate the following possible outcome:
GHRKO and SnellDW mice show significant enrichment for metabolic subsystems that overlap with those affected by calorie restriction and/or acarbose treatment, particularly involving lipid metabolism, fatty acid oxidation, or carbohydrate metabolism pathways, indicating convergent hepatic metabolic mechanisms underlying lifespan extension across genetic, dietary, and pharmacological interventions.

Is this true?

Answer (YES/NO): NO